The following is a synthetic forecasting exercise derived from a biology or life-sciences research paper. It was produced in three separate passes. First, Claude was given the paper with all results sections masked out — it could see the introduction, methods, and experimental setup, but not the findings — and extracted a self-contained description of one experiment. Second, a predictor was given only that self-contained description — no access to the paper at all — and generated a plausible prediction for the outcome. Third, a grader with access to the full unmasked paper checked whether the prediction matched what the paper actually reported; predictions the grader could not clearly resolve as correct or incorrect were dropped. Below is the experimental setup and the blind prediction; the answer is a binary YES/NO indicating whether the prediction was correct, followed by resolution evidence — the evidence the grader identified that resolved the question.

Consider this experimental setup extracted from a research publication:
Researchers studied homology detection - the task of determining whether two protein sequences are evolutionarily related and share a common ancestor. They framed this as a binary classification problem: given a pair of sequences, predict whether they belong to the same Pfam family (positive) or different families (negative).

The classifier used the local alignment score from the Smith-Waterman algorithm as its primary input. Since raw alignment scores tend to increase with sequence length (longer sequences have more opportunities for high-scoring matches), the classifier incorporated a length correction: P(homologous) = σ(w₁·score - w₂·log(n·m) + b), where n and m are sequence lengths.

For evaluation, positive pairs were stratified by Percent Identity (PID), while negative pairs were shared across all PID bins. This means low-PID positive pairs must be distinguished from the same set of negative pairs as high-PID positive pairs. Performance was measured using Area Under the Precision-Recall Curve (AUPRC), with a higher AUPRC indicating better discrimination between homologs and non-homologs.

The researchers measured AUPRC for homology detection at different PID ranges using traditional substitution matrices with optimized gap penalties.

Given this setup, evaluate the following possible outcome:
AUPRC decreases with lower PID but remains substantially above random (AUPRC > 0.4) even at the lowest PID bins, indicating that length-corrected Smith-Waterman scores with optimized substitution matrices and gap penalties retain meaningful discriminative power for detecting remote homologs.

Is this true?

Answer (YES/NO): NO